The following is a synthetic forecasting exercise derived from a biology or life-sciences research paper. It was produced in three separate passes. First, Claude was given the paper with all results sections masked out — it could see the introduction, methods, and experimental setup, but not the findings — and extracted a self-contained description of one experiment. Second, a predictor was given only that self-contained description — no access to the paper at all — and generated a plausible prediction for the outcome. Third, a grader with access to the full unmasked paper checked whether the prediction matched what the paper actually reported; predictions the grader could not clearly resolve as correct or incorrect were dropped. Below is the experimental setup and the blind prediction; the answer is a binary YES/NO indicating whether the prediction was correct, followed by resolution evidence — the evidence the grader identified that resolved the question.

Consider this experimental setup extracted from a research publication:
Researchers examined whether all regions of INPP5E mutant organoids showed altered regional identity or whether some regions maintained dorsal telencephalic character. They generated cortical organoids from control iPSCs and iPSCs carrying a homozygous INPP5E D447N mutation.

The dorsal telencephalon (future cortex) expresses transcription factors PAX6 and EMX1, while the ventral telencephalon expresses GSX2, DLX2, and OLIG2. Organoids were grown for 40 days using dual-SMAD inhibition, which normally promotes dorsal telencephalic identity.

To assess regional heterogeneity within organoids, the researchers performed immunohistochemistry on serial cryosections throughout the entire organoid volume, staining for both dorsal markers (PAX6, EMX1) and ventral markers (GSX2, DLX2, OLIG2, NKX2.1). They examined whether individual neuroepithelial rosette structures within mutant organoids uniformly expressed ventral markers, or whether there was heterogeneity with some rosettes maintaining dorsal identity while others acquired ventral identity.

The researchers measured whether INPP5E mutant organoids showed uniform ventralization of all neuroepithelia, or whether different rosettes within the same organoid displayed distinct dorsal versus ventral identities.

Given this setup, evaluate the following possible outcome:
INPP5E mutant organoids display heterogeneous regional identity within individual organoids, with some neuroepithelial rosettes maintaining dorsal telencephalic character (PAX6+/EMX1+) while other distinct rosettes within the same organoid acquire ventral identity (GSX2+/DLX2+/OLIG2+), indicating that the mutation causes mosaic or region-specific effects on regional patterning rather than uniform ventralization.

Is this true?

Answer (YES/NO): NO